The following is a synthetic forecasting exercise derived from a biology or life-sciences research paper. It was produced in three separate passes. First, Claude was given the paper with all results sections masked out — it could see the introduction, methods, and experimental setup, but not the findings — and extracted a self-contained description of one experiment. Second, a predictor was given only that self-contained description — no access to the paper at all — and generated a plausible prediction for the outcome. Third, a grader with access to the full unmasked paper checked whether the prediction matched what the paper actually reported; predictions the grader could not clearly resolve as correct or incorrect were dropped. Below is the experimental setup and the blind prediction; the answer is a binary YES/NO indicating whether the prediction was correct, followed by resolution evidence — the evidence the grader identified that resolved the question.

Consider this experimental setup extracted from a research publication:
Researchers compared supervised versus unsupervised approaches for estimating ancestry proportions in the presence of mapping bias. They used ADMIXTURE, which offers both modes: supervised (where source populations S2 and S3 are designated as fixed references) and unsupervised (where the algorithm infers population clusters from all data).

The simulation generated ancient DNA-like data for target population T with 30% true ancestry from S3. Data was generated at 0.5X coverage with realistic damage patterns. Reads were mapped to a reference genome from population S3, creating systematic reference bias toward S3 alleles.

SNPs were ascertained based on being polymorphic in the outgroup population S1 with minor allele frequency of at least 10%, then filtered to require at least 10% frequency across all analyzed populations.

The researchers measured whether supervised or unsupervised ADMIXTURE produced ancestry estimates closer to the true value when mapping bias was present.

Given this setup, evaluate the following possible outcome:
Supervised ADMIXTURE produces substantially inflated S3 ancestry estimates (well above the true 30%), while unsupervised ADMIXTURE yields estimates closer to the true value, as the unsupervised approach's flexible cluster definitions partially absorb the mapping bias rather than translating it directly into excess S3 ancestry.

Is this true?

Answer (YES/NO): NO